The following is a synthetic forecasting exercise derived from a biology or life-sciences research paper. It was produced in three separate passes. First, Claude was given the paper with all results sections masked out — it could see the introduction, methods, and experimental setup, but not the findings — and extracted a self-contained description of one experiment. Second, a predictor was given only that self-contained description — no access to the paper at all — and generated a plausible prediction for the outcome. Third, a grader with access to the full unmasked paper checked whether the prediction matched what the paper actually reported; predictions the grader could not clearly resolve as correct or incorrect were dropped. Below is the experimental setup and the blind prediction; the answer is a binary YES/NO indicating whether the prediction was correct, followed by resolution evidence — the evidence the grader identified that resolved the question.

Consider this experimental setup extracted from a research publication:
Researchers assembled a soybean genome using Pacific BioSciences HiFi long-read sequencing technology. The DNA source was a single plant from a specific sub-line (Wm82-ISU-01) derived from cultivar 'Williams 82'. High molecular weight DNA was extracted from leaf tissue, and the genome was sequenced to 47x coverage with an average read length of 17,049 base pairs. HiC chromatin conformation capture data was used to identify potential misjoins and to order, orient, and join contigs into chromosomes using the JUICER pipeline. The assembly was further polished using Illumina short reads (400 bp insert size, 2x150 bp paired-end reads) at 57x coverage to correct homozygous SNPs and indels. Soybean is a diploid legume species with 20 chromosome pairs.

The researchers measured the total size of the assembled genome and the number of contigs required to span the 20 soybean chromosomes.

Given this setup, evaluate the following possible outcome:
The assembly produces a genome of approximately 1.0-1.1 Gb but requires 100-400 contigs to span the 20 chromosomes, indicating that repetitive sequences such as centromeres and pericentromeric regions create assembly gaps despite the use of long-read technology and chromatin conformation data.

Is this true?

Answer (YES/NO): NO